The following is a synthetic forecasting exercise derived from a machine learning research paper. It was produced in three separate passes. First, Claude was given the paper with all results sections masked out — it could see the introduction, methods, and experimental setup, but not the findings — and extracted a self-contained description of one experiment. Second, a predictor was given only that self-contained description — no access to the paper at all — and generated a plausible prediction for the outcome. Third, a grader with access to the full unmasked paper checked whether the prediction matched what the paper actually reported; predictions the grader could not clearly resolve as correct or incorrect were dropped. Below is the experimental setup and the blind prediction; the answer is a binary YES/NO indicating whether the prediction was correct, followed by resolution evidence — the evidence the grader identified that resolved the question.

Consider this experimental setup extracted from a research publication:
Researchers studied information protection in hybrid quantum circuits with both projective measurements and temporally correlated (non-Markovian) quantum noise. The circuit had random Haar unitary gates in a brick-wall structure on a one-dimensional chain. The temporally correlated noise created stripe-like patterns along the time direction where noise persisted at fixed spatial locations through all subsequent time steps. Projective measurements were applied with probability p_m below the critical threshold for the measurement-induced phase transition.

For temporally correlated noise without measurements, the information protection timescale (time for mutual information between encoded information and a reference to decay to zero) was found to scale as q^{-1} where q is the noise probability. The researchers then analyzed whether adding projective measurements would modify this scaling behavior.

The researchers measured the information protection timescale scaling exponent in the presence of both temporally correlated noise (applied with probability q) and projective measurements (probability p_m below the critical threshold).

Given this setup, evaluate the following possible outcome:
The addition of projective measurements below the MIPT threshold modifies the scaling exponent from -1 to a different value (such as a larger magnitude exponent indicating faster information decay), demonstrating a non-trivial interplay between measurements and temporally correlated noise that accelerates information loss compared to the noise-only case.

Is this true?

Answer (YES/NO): NO